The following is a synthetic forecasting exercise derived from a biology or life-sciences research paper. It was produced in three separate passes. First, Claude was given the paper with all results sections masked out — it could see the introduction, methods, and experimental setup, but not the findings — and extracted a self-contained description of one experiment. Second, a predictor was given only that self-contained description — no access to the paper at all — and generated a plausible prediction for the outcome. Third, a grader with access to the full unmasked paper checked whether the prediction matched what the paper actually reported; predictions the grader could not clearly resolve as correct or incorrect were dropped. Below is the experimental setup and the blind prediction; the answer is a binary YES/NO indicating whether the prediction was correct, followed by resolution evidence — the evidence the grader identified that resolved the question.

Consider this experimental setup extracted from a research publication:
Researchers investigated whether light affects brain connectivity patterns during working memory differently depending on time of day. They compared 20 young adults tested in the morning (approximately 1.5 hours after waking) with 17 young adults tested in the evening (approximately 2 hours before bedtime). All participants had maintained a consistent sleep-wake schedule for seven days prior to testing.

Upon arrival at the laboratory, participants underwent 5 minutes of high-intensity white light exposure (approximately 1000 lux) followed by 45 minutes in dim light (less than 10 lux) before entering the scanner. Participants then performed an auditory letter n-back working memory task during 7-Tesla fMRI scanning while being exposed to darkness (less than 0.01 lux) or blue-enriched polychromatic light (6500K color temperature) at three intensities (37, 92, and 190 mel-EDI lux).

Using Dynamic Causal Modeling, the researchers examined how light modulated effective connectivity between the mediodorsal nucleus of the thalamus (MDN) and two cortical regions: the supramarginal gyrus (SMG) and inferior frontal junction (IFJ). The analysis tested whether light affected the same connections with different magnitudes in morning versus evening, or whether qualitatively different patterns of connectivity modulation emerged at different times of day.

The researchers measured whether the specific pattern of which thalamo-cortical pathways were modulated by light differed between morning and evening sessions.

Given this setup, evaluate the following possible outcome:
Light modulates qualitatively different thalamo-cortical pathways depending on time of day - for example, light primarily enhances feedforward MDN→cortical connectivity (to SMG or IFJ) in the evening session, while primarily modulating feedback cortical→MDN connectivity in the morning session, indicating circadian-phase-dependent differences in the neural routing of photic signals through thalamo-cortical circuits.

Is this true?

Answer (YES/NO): NO